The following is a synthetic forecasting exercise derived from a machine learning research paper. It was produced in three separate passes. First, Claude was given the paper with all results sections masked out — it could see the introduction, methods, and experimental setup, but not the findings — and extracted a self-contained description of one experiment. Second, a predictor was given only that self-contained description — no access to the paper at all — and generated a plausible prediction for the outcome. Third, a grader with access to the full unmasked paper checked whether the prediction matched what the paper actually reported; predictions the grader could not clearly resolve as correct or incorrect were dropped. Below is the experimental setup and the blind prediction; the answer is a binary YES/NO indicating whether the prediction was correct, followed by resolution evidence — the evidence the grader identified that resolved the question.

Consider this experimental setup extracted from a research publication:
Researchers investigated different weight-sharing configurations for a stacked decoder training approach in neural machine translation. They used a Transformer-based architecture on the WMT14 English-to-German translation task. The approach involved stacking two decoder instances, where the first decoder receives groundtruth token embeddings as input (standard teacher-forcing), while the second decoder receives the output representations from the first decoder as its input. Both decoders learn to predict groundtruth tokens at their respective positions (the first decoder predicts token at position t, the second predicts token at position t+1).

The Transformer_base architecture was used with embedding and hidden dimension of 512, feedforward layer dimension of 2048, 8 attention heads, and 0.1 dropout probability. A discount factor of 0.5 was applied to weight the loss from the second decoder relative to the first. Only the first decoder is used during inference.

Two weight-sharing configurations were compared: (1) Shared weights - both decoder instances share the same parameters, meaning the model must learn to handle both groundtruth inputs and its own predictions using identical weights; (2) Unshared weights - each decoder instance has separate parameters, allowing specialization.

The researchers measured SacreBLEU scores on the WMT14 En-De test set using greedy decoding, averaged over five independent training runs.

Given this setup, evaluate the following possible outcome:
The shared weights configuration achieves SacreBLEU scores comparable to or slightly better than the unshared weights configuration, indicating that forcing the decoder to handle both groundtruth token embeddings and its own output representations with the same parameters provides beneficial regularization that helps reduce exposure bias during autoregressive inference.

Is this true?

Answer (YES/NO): YES